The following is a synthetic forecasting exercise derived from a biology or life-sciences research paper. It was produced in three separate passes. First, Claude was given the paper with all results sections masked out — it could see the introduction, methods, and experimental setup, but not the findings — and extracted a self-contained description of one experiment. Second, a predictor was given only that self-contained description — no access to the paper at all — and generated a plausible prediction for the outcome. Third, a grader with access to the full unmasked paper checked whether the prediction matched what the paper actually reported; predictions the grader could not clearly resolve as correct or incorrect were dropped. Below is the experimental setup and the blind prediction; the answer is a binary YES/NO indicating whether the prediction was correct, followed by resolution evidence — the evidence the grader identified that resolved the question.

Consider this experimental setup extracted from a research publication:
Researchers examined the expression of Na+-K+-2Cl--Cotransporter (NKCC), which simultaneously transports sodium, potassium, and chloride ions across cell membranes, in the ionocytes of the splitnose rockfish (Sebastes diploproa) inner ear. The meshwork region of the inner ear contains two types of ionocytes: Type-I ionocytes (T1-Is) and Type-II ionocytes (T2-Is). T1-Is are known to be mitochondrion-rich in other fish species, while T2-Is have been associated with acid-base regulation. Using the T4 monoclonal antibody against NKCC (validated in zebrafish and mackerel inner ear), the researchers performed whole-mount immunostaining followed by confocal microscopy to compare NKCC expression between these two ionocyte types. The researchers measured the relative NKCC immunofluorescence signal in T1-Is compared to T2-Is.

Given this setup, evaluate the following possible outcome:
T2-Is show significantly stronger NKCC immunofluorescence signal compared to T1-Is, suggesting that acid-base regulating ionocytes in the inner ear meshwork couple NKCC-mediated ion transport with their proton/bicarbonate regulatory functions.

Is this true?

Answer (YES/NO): NO